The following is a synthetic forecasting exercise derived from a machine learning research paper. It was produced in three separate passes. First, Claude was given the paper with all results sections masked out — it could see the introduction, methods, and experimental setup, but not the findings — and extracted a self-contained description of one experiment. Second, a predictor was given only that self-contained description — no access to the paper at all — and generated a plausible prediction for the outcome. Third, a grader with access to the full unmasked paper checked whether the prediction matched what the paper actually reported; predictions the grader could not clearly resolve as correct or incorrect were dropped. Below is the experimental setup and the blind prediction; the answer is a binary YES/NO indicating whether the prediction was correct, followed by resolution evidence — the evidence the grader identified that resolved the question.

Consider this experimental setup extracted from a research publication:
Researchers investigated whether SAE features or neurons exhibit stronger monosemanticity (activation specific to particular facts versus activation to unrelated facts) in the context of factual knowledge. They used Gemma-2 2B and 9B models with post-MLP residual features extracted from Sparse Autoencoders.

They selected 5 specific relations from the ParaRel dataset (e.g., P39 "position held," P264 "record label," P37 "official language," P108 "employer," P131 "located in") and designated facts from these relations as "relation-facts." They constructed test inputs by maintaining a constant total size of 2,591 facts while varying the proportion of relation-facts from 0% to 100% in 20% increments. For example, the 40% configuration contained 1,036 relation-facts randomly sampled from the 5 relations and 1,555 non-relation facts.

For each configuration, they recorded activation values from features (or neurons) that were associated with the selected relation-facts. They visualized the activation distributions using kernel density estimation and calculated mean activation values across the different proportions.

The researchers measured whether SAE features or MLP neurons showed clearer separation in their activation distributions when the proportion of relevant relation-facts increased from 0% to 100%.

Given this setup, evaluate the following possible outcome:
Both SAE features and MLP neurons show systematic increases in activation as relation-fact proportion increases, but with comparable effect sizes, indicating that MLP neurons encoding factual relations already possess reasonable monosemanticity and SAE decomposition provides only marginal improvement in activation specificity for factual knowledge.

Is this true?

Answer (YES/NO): NO